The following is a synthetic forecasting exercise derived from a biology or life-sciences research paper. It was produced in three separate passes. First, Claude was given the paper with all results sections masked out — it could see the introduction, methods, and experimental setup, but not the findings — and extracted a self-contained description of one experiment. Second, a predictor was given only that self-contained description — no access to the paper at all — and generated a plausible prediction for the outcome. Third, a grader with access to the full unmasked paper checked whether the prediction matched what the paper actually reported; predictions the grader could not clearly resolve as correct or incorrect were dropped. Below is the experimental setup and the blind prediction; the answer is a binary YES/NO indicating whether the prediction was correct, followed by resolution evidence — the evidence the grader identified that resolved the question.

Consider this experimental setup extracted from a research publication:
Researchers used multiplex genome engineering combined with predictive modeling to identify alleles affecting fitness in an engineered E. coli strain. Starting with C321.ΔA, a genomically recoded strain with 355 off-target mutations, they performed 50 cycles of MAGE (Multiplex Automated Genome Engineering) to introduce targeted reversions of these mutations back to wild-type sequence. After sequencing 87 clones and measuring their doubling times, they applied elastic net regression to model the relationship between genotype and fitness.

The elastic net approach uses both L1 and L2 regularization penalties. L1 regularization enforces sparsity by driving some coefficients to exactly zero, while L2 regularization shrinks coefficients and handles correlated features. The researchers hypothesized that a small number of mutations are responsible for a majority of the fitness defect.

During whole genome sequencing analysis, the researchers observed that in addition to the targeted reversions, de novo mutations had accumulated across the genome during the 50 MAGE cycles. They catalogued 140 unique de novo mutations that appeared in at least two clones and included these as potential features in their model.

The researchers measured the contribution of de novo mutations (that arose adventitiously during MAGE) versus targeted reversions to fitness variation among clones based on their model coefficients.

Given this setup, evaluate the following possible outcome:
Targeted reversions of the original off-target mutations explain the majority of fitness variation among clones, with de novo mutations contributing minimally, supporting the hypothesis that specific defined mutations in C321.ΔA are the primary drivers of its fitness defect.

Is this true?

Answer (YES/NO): YES